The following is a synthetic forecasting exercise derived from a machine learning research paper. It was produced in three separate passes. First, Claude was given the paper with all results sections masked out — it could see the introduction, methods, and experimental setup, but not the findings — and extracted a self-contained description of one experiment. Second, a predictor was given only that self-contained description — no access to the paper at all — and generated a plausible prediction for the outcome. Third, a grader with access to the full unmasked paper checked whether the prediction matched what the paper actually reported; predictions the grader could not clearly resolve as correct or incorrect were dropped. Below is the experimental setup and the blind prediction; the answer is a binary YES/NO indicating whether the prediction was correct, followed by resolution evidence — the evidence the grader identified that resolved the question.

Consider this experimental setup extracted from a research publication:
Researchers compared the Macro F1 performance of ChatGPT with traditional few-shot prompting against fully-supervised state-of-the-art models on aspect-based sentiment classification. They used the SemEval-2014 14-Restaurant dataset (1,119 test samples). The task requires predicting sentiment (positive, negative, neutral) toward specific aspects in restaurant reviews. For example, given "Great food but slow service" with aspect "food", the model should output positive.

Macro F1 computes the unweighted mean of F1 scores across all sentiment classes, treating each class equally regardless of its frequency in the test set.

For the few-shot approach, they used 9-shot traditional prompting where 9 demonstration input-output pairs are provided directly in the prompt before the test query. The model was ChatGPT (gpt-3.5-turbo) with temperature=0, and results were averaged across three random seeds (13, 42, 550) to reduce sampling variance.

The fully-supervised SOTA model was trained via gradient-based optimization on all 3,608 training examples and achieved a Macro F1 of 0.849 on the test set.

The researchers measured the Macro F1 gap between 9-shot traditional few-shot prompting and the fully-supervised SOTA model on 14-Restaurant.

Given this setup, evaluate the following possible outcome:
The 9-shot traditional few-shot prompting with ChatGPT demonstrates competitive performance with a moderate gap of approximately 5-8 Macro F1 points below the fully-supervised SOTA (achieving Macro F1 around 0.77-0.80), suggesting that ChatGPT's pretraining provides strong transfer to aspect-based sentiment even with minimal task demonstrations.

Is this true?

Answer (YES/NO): NO